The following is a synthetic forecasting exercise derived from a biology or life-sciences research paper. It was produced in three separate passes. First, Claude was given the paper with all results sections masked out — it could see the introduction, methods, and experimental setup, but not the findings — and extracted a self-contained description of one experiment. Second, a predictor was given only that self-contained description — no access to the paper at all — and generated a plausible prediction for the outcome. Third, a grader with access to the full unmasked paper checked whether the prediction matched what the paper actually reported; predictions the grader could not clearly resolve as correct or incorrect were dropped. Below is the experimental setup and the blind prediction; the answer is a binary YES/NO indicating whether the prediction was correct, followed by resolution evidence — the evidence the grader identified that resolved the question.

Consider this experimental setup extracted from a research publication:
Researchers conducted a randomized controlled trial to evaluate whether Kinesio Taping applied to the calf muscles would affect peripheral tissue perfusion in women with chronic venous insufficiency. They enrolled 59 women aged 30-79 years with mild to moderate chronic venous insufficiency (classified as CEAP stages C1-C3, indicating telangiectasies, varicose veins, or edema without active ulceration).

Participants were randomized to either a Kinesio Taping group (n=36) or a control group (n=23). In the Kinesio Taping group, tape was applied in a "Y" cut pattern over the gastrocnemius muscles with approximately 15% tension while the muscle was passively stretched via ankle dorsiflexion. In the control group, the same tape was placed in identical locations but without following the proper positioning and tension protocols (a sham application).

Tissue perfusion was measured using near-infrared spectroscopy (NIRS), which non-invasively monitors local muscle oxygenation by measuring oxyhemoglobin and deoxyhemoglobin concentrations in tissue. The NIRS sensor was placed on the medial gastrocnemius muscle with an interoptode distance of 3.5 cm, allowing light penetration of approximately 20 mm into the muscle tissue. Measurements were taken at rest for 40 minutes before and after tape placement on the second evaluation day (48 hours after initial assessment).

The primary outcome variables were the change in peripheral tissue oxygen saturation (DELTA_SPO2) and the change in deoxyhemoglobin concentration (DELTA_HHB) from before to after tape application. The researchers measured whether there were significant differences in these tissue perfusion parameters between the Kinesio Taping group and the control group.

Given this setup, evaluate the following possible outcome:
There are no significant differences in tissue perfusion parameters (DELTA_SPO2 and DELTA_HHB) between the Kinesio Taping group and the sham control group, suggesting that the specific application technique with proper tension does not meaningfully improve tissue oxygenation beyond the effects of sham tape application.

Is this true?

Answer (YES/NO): YES